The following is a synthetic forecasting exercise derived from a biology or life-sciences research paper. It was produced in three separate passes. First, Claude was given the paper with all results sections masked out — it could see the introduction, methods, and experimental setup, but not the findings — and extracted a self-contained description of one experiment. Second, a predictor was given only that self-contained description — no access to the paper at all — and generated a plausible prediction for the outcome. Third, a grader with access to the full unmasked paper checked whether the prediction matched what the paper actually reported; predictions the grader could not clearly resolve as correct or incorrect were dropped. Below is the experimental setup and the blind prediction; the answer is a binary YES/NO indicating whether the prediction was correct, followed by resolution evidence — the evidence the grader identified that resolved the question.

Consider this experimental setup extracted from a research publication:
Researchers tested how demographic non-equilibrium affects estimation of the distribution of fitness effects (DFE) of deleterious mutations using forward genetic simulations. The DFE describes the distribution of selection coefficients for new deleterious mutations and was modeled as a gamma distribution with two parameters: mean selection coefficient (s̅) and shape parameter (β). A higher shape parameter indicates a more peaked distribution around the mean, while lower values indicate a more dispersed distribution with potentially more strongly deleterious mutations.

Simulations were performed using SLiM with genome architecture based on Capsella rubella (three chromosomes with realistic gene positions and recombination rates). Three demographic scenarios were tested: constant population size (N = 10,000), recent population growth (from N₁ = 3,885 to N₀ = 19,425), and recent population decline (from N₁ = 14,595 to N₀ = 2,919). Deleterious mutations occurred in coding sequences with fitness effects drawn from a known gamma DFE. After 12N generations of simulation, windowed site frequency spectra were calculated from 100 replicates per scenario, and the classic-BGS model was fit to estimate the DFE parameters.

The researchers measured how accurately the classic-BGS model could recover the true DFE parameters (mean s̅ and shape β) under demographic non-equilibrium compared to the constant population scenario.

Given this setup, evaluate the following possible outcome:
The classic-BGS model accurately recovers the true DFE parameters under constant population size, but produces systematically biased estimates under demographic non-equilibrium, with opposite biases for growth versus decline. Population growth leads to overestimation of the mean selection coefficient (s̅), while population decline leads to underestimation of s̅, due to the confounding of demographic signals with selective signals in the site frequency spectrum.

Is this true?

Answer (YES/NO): NO